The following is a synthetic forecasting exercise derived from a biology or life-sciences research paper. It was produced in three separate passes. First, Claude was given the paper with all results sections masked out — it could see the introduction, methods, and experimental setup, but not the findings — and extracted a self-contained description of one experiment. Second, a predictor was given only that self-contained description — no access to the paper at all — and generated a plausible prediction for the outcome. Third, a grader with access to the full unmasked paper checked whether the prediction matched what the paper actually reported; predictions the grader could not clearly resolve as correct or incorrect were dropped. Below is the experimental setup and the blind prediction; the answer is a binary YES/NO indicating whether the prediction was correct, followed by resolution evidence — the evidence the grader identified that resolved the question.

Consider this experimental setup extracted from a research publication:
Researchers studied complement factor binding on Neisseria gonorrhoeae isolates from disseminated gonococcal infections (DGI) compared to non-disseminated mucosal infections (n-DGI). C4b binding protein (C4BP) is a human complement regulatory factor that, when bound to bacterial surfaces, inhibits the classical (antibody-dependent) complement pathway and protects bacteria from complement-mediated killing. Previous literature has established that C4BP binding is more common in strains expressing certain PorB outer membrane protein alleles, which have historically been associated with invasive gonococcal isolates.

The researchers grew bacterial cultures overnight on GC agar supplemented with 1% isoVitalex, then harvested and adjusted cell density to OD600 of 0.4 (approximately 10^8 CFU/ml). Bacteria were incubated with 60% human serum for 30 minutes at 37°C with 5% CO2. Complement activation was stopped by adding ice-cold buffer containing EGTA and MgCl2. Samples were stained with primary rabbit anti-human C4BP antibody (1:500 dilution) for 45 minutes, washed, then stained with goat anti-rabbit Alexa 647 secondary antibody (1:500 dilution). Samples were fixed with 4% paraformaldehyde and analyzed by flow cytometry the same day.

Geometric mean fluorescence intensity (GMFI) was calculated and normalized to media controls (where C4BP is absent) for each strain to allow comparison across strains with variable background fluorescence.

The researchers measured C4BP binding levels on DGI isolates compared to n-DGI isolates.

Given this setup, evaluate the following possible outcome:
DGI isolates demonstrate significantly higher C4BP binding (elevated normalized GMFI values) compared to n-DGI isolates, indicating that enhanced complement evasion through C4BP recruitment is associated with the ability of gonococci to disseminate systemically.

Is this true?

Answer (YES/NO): NO